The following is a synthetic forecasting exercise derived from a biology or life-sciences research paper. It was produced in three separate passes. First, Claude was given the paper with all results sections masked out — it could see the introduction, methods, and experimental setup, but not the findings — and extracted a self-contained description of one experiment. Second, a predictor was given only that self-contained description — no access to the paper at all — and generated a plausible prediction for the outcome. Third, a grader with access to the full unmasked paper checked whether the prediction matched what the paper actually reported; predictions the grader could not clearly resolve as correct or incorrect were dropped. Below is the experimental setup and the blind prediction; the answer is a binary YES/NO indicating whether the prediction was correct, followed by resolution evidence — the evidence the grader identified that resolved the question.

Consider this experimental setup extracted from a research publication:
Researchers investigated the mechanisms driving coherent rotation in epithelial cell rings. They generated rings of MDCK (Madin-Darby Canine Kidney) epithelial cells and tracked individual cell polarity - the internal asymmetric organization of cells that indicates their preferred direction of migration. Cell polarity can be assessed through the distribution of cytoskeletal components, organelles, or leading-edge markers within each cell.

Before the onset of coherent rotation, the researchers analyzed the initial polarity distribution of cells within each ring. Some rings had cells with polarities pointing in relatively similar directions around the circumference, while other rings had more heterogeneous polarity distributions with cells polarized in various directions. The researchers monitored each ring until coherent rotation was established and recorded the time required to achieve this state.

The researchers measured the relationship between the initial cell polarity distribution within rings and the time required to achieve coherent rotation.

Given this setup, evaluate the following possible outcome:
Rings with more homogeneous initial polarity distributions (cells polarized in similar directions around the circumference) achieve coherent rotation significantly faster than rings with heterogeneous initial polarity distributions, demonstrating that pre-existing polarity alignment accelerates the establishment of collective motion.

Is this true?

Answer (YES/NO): YES